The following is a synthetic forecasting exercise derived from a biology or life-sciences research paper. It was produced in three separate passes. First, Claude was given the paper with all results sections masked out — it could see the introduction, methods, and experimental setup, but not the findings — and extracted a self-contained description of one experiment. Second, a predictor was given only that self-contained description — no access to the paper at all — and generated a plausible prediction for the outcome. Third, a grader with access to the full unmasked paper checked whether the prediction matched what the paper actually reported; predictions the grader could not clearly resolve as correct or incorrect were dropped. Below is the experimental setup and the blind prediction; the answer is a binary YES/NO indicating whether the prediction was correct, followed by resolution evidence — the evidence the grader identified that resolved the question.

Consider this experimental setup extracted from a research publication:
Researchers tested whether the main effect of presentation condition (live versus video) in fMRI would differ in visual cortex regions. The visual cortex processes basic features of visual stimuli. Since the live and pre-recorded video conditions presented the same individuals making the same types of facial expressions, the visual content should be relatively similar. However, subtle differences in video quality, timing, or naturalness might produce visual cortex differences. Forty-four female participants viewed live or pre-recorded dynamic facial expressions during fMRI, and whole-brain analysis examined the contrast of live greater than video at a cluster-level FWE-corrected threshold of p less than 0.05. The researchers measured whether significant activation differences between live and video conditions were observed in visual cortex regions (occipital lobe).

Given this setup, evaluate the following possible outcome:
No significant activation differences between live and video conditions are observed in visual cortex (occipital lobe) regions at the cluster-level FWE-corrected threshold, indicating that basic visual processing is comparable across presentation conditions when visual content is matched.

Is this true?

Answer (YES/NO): NO